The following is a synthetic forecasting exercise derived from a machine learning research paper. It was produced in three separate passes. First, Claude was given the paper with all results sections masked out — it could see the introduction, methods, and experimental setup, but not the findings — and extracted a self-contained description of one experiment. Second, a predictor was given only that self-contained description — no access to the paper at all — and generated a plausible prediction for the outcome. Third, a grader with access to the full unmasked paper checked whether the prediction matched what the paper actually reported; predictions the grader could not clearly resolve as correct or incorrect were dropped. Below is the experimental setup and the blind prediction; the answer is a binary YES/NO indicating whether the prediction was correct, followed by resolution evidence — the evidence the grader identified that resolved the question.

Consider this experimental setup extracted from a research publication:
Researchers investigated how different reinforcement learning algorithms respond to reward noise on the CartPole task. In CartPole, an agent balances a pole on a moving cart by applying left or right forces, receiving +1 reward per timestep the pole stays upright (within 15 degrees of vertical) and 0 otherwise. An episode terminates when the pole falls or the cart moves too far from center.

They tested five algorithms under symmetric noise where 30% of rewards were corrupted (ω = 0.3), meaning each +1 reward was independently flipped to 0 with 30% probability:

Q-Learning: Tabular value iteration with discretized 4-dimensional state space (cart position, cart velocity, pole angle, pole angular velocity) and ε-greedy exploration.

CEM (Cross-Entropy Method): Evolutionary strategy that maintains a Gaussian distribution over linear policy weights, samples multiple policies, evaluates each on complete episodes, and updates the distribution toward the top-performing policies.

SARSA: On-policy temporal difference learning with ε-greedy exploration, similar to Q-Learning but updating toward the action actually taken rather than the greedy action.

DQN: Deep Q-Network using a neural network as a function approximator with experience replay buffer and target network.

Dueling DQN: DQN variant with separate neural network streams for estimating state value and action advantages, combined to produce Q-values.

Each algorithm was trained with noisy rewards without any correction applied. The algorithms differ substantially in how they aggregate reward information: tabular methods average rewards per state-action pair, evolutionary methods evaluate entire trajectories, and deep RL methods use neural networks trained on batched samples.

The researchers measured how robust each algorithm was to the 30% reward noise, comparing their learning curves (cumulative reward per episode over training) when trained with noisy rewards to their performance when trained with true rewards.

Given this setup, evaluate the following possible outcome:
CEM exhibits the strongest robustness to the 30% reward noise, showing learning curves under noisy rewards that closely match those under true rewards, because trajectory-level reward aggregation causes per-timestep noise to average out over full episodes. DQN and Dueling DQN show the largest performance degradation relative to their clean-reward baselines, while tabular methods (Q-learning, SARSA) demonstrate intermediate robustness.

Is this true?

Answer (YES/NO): NO